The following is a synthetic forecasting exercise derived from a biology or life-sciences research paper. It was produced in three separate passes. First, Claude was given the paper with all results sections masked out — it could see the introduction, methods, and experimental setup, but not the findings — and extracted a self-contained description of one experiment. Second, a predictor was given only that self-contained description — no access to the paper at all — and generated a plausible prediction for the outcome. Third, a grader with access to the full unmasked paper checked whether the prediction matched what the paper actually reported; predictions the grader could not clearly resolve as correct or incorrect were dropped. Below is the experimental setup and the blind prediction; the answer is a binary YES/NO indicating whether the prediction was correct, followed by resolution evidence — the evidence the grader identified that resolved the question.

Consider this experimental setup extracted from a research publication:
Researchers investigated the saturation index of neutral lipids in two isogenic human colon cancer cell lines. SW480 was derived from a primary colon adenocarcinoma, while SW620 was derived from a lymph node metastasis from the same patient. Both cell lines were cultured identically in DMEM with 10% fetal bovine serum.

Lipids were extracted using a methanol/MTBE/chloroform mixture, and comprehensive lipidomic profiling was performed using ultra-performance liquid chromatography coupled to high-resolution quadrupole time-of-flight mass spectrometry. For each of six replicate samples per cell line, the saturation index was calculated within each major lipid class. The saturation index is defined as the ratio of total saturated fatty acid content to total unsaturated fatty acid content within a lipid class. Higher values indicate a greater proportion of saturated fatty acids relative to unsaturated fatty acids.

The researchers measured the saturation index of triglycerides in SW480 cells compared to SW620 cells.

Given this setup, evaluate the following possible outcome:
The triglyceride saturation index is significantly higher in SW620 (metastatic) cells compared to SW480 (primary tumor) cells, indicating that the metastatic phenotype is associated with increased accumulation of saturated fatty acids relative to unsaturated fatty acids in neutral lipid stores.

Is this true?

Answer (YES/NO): NO